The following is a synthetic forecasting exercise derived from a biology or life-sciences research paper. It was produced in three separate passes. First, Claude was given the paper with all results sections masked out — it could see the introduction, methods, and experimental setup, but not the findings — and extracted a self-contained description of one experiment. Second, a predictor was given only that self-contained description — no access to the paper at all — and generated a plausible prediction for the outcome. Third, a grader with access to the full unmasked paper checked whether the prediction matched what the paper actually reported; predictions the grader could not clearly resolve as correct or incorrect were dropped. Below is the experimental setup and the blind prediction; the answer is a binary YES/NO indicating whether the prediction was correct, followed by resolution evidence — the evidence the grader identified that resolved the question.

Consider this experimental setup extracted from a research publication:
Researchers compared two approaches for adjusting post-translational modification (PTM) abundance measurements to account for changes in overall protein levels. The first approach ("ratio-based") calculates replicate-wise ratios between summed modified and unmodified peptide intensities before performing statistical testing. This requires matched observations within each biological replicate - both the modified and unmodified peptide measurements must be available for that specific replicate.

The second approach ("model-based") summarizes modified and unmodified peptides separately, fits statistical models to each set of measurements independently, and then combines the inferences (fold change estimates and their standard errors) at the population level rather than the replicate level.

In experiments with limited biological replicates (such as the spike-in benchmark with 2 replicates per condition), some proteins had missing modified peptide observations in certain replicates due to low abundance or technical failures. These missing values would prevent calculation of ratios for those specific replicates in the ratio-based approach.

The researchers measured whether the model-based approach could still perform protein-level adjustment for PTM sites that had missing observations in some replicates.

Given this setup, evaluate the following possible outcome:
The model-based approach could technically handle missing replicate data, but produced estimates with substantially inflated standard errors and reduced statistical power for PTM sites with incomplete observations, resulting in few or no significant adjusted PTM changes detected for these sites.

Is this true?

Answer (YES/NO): NO